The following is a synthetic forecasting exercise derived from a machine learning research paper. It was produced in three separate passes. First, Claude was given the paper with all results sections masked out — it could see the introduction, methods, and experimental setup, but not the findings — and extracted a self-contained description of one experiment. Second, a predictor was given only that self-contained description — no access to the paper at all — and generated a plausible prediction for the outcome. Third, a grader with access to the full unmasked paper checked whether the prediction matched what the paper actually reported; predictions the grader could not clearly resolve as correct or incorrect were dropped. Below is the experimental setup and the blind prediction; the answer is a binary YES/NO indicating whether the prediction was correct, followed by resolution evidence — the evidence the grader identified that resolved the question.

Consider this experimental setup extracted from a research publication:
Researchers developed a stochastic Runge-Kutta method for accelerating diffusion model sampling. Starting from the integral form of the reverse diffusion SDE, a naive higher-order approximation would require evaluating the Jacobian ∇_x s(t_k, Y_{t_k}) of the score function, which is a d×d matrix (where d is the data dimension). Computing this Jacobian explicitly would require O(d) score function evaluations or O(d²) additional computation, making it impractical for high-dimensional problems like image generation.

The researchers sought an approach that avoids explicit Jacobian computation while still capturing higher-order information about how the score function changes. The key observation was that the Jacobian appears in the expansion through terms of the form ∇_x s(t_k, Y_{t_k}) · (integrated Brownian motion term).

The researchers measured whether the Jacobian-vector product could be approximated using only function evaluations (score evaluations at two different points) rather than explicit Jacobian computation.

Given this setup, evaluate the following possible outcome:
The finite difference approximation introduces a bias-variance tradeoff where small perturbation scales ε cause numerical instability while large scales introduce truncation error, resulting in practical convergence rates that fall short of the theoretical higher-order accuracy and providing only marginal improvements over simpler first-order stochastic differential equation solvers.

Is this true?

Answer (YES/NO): NO